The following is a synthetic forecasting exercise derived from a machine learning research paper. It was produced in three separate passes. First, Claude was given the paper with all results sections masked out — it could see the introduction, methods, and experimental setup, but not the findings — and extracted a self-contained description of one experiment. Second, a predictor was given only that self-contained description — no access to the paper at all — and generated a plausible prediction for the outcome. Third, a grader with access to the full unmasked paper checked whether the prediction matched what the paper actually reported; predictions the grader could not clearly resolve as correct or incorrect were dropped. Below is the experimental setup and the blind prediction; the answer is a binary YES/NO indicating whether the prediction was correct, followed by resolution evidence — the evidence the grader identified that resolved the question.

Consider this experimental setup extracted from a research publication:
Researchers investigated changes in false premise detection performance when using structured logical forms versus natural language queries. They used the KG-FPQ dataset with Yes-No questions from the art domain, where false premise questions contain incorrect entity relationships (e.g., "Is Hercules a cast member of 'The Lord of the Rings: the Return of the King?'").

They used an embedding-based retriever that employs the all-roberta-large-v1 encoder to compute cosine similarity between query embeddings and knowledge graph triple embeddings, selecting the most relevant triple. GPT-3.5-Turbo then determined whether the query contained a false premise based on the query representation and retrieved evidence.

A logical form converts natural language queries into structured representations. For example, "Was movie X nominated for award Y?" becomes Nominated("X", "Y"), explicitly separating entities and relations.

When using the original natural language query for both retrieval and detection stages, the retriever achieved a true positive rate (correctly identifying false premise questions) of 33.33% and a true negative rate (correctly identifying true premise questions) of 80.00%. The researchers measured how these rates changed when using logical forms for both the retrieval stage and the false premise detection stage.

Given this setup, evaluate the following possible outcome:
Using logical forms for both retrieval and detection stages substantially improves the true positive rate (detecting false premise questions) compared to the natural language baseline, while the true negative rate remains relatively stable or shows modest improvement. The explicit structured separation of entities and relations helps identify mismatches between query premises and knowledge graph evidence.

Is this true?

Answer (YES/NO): YES